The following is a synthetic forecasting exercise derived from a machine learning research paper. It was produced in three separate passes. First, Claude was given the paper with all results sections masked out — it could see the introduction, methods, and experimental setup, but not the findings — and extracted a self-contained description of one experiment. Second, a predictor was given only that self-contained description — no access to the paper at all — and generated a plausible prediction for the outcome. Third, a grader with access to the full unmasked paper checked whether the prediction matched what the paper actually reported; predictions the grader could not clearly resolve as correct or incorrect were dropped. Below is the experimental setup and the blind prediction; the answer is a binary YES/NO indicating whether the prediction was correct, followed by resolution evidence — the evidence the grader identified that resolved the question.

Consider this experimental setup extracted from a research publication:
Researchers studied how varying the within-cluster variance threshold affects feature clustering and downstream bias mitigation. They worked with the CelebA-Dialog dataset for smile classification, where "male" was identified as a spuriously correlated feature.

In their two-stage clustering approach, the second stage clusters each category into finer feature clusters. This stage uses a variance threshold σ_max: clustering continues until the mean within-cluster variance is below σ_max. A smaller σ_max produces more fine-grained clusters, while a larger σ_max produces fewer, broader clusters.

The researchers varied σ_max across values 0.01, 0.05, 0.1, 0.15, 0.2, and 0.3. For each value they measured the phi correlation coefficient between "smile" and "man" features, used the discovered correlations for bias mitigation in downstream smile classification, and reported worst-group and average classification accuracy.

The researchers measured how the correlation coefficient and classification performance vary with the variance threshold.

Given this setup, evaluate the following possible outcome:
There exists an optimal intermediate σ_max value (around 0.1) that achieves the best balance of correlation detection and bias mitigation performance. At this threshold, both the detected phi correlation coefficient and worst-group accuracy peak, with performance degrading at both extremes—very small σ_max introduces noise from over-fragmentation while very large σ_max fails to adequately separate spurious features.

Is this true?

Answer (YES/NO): YES